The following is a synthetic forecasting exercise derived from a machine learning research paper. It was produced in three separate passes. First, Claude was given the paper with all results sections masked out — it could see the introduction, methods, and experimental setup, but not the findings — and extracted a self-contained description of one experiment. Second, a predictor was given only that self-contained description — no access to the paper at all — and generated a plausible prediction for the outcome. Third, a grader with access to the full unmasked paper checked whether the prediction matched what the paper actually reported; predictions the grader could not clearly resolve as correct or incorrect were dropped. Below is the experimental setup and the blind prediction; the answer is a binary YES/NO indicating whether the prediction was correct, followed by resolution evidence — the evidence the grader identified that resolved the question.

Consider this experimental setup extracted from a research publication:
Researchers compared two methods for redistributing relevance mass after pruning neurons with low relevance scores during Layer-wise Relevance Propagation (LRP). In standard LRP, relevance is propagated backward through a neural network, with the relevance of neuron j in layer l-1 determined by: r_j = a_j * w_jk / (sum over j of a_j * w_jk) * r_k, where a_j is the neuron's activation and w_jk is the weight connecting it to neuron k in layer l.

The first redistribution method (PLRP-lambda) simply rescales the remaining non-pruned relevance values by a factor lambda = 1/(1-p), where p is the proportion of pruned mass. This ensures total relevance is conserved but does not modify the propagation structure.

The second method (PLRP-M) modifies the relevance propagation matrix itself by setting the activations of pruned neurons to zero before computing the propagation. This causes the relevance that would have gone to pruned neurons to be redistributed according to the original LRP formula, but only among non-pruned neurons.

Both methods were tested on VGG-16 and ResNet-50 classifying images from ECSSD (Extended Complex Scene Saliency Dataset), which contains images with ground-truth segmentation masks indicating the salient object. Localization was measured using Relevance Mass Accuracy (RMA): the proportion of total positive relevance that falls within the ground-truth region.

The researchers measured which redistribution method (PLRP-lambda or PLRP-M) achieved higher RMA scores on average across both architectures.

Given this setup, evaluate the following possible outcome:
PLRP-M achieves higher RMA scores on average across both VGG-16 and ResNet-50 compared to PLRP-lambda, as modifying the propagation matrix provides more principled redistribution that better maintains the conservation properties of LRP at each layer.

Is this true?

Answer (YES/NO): NO